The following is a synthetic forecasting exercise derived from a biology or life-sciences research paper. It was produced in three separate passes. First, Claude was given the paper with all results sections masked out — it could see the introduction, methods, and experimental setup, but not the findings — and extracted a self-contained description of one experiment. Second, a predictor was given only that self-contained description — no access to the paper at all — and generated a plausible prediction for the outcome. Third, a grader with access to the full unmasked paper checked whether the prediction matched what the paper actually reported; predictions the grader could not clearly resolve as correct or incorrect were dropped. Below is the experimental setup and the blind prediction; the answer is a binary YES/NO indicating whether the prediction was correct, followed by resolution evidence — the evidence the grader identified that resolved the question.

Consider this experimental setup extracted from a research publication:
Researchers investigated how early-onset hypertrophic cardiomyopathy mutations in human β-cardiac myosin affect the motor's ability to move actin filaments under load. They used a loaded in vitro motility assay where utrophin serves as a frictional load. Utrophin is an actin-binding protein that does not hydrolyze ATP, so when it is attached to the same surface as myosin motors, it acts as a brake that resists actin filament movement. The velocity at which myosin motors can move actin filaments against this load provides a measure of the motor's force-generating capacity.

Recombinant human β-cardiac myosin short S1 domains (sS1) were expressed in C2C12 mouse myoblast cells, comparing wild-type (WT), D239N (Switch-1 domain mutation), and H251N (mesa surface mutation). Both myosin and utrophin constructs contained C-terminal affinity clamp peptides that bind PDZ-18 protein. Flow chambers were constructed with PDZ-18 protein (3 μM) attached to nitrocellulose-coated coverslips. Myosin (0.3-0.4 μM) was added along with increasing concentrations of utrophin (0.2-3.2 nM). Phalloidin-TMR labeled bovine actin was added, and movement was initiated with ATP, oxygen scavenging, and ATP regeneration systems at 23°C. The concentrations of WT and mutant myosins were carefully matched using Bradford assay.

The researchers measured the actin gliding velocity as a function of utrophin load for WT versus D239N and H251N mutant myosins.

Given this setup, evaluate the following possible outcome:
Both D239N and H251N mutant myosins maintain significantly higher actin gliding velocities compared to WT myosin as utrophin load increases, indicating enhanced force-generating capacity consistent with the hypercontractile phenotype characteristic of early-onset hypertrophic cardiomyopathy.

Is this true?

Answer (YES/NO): YES